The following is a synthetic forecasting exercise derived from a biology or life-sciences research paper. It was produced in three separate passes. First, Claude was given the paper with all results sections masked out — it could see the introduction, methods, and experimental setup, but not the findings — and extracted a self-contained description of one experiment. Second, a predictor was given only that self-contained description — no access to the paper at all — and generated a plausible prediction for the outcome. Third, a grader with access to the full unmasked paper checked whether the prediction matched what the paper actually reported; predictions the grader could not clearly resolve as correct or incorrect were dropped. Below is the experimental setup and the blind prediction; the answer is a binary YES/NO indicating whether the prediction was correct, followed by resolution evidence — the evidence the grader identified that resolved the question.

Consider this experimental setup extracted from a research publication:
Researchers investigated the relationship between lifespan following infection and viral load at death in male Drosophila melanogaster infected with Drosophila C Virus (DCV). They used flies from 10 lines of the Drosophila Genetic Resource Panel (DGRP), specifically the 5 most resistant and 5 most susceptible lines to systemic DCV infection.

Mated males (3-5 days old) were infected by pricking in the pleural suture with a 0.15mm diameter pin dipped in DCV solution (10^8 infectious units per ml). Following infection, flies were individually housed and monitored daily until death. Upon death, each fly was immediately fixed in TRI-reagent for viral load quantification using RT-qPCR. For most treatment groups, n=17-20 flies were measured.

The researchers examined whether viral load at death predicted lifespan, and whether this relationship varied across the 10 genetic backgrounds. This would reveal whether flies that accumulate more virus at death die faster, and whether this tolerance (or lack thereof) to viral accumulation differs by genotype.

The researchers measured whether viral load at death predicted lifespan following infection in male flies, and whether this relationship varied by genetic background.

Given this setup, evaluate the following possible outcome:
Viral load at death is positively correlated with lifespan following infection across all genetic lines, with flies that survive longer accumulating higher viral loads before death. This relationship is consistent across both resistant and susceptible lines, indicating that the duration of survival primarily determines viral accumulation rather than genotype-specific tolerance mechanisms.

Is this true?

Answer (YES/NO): NO